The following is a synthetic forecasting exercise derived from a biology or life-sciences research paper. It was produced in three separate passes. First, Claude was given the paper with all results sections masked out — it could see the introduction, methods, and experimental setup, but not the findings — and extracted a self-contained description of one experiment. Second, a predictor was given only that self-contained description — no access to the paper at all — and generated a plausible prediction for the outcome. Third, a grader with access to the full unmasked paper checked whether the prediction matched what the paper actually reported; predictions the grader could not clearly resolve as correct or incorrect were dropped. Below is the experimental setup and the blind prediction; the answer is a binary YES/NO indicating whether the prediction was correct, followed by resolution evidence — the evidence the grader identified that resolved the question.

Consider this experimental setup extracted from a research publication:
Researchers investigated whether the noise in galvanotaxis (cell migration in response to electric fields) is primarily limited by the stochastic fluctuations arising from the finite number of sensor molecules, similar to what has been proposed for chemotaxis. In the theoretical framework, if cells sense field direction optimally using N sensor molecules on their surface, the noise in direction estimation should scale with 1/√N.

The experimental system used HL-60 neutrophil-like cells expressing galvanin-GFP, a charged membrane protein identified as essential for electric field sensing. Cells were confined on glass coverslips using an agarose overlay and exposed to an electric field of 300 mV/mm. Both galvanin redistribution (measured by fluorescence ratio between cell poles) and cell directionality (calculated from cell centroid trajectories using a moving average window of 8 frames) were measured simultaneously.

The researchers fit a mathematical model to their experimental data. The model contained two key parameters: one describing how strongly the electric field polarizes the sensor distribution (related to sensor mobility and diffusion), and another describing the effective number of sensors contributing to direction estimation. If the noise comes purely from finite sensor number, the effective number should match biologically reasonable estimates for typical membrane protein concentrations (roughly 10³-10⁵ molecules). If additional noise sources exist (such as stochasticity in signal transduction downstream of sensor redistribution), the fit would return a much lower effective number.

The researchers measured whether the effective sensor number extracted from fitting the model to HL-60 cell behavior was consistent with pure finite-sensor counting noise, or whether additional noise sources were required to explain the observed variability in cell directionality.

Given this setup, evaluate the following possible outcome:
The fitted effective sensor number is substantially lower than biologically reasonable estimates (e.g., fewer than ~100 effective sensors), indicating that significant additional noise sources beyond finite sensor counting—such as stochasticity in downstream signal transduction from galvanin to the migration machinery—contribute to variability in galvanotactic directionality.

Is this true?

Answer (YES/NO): YES